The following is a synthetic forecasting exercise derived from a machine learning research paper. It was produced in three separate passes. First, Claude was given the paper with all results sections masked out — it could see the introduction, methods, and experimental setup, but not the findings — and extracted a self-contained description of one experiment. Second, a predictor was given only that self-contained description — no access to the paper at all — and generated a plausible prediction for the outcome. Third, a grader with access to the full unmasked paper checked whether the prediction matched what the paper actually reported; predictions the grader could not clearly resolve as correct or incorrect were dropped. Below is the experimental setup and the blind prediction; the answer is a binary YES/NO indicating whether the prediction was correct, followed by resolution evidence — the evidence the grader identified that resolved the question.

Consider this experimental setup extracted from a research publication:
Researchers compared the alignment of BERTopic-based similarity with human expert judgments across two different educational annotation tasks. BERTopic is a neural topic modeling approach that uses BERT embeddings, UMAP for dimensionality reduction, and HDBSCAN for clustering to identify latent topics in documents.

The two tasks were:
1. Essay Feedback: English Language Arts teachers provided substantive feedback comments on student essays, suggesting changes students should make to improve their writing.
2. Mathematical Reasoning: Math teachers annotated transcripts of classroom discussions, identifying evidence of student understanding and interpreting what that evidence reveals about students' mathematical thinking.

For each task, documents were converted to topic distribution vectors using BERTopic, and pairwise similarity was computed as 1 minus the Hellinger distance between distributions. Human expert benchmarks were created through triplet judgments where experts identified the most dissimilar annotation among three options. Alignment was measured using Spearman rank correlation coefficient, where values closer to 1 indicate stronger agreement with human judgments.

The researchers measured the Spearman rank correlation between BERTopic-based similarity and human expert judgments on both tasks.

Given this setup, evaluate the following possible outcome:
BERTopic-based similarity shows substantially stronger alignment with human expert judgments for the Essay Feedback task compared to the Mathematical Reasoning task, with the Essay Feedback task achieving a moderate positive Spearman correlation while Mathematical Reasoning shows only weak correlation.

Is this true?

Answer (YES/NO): NO